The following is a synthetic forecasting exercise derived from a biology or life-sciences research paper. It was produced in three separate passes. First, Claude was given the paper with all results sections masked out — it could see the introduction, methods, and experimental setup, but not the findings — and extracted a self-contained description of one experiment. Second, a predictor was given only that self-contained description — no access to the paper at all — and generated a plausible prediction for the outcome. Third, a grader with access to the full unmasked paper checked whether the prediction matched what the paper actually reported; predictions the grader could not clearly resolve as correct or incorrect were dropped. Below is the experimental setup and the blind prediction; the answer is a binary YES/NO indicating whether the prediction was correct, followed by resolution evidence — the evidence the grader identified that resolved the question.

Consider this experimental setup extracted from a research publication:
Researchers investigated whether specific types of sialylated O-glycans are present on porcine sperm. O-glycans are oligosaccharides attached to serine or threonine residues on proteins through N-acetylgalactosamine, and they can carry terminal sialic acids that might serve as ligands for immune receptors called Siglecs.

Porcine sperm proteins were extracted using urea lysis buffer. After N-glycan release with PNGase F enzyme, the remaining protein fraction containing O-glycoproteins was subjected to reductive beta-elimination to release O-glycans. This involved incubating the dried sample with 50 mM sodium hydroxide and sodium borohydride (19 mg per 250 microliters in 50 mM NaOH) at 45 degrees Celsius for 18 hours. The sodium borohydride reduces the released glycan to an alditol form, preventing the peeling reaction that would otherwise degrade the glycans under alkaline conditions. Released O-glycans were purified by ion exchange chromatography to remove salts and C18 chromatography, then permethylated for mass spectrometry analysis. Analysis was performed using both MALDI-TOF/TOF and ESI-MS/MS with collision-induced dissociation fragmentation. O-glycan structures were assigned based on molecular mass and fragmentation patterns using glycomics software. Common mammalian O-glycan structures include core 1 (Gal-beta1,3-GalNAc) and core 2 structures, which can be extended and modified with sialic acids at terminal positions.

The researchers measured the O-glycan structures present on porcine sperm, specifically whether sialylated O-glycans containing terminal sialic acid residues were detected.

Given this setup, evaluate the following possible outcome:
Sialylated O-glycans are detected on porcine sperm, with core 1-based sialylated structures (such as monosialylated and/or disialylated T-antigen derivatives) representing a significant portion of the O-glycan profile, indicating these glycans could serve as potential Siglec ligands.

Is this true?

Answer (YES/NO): NO